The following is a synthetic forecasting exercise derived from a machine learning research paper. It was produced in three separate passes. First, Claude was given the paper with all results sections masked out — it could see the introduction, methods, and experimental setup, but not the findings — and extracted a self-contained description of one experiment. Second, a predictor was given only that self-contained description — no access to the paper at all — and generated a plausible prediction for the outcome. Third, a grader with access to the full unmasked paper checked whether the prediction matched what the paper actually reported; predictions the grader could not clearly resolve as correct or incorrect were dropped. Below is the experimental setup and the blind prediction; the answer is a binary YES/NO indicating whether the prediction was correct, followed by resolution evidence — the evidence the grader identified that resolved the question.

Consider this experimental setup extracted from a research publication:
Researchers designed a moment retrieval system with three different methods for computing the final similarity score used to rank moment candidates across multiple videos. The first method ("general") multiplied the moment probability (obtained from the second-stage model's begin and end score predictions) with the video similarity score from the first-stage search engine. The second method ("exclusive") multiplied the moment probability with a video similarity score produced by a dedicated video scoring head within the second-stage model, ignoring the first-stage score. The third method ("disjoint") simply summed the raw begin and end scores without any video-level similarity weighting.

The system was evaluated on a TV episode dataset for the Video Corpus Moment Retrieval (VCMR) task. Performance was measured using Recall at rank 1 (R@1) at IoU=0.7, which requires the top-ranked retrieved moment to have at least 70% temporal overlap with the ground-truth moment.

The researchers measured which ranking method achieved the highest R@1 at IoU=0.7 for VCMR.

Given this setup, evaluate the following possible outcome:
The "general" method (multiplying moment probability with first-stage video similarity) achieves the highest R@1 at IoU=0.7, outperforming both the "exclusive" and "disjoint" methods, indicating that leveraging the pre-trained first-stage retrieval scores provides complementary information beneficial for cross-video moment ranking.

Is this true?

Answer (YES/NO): YES